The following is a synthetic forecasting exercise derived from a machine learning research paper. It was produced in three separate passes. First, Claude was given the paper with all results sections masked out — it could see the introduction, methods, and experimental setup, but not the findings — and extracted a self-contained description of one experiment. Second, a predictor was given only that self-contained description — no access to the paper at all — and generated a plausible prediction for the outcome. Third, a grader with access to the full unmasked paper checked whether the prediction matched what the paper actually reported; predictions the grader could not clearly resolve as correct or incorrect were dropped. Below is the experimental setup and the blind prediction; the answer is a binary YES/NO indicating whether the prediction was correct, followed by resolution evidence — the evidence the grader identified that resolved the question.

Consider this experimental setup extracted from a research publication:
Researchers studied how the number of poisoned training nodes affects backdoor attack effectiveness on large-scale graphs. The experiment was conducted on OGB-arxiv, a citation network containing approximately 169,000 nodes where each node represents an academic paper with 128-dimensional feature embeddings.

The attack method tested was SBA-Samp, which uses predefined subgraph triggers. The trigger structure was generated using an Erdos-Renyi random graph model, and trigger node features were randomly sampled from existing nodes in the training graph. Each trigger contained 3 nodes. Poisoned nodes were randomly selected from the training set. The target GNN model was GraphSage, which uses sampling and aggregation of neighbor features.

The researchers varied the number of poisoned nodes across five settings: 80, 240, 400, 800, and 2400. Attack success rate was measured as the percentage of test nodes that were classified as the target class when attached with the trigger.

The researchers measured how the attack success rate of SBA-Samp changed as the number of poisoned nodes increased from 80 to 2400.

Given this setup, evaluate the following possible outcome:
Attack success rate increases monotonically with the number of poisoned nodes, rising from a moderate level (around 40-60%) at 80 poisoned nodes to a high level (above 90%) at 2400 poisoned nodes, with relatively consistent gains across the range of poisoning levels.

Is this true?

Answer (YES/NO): NO